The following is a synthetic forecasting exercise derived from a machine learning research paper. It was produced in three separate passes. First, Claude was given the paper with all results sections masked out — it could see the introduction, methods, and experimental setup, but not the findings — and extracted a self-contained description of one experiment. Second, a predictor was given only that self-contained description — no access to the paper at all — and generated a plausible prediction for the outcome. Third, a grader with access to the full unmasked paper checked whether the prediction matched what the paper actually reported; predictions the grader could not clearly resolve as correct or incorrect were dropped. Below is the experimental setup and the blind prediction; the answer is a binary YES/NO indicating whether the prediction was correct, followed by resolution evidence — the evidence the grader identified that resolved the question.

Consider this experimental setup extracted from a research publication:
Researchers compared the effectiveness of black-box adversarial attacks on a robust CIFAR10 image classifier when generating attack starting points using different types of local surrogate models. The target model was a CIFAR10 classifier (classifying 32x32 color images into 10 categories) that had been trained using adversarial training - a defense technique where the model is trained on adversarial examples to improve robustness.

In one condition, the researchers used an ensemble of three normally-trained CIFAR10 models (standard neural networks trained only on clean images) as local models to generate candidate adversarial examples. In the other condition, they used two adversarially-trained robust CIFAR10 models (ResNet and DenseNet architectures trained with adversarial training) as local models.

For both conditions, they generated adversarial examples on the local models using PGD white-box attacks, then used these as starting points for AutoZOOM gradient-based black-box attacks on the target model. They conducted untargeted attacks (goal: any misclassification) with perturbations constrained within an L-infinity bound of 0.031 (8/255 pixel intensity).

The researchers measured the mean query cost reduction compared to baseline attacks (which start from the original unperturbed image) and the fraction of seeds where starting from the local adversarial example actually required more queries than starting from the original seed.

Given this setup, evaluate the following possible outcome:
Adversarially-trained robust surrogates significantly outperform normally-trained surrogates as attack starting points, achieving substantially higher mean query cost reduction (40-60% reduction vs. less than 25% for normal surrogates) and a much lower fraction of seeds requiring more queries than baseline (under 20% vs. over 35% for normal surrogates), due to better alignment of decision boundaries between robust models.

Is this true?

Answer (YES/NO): NO